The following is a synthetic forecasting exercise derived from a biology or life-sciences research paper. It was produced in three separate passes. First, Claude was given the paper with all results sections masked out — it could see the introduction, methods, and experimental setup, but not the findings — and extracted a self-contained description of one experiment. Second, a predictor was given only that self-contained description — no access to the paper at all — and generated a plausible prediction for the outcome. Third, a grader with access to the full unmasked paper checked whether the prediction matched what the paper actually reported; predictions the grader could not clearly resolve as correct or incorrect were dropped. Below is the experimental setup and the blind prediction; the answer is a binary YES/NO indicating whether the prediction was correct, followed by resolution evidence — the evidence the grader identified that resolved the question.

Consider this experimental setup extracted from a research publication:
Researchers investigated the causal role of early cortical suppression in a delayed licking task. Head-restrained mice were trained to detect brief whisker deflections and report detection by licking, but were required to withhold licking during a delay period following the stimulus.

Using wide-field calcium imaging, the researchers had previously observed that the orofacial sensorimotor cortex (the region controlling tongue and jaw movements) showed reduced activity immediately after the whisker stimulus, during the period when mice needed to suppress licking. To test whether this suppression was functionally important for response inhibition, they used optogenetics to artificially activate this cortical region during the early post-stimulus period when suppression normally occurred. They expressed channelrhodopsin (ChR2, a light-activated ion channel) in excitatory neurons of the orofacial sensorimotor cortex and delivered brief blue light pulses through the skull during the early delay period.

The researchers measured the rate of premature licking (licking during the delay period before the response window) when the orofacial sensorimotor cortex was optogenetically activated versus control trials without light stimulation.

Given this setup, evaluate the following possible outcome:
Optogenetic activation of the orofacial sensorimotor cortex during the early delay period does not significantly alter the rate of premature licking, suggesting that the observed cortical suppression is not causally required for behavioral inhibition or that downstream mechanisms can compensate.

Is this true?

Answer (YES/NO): NO